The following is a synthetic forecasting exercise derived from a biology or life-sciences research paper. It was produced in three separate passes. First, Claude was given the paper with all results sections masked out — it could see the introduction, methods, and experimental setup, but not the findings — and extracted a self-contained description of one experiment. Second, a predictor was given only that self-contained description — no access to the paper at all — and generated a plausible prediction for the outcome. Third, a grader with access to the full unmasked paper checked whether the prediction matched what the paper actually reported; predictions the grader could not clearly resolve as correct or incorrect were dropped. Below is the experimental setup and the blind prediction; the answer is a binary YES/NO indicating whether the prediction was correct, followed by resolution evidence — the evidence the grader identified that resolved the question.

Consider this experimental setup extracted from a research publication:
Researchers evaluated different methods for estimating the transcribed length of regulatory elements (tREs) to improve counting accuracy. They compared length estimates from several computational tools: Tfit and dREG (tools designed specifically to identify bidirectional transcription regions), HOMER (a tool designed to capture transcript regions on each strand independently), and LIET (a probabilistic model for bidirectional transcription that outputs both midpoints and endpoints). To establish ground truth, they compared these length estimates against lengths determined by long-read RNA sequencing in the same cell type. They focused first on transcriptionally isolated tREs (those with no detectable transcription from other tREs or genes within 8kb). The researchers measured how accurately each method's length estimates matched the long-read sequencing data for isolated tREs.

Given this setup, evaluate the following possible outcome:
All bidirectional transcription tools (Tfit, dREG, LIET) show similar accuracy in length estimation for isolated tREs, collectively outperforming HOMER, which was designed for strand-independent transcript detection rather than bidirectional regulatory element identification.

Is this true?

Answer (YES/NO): NO